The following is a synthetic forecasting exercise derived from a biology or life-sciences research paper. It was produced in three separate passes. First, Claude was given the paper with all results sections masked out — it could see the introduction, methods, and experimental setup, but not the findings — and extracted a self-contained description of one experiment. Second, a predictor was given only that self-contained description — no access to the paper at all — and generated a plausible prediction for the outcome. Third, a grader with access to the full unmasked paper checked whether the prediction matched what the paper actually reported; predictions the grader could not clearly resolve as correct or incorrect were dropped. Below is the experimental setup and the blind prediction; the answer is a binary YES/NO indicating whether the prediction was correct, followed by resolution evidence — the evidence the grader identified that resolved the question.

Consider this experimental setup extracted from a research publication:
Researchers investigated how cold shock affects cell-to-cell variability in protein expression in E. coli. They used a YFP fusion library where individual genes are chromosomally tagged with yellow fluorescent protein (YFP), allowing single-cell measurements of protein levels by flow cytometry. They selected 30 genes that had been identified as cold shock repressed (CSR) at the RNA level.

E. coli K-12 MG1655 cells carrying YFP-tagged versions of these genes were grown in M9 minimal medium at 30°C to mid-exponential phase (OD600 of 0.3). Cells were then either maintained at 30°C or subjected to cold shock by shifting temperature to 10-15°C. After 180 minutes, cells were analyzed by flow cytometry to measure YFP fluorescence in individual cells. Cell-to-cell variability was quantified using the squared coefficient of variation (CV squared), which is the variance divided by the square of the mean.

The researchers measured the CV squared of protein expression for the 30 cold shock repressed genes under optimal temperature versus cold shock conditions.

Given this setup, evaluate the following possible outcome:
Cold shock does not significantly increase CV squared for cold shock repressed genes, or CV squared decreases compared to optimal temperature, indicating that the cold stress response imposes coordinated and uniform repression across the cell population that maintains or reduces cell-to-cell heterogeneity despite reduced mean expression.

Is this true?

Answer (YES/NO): NO